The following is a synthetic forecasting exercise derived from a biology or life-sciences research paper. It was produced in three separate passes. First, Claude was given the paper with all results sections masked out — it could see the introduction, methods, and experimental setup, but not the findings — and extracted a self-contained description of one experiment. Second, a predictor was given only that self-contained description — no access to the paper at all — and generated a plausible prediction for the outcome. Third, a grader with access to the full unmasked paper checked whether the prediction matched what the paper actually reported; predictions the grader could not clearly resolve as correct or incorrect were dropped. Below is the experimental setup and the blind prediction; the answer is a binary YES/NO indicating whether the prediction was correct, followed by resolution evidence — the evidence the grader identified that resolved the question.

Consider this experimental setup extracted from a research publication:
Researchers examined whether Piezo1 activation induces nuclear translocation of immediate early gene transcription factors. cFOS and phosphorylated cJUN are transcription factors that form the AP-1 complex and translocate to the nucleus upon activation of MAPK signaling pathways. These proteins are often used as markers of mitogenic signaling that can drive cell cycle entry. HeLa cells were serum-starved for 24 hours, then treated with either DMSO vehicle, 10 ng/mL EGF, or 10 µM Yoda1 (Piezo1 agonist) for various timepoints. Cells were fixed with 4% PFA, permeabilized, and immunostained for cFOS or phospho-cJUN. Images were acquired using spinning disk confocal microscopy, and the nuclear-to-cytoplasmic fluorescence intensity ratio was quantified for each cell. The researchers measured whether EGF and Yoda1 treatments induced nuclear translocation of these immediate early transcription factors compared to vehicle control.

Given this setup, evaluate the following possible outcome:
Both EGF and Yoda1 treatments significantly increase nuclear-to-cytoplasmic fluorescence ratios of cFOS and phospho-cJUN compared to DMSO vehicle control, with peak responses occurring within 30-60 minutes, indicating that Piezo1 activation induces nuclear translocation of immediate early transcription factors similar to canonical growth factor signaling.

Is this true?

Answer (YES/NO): NO